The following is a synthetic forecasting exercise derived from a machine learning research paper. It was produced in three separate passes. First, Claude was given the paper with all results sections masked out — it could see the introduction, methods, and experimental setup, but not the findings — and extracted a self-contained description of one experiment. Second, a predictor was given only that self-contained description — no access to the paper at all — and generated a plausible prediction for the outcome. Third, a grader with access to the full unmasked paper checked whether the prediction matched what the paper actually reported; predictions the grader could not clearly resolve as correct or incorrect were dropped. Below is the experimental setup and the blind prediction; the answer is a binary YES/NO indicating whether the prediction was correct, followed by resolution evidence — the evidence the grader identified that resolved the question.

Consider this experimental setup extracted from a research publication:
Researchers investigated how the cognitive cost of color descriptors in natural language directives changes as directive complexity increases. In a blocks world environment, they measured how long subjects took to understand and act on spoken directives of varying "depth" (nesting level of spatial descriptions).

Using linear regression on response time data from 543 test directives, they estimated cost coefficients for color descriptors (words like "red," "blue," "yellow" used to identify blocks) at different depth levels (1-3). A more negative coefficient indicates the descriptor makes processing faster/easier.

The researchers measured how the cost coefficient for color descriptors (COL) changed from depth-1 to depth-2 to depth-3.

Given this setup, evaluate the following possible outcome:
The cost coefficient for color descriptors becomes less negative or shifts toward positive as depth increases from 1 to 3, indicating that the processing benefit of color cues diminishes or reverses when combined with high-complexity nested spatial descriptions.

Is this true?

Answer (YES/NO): NO